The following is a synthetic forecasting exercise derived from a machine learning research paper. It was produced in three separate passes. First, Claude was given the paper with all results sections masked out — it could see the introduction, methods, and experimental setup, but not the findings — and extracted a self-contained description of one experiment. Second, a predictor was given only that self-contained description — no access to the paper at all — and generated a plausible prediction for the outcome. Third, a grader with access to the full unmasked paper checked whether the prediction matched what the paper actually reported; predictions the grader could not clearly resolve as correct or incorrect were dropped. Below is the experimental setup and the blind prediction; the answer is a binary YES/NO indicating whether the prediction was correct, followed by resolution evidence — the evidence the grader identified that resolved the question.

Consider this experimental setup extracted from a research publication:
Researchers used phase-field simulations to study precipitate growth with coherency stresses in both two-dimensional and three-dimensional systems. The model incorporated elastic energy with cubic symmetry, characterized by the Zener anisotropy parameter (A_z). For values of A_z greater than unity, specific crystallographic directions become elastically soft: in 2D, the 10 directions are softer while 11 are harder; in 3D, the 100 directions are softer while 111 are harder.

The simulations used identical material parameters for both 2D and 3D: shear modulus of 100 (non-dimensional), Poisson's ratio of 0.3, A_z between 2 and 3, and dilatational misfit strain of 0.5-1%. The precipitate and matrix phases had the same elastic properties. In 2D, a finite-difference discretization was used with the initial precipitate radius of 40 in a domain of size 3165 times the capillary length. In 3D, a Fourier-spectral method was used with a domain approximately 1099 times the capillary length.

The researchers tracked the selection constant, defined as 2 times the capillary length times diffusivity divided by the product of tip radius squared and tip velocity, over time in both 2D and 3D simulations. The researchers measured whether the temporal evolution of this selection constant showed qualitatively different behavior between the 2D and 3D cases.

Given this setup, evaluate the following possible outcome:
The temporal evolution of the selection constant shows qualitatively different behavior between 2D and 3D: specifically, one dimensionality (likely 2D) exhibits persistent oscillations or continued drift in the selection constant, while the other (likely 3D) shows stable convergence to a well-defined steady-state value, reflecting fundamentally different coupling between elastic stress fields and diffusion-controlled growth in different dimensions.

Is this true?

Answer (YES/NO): NO